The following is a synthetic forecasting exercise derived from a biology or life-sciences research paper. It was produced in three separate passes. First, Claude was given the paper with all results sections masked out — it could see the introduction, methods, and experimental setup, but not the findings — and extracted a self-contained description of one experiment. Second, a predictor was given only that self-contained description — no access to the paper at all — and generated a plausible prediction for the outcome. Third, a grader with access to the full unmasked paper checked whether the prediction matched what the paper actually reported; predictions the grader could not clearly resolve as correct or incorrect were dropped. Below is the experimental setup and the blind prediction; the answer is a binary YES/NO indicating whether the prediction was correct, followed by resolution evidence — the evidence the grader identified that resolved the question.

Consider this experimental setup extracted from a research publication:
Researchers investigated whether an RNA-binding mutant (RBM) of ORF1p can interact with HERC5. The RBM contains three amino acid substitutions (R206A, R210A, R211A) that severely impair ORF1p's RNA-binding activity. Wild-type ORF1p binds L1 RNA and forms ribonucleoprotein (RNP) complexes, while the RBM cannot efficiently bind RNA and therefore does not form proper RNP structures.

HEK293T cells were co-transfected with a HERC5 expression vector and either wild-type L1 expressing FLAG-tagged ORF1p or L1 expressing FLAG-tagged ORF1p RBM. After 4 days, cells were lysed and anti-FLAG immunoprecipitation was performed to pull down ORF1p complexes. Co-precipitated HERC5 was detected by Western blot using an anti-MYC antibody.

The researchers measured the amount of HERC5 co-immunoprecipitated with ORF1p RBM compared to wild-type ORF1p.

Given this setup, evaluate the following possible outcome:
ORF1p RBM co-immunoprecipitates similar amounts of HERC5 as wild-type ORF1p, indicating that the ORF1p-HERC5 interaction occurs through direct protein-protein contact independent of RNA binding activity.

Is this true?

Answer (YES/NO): NO